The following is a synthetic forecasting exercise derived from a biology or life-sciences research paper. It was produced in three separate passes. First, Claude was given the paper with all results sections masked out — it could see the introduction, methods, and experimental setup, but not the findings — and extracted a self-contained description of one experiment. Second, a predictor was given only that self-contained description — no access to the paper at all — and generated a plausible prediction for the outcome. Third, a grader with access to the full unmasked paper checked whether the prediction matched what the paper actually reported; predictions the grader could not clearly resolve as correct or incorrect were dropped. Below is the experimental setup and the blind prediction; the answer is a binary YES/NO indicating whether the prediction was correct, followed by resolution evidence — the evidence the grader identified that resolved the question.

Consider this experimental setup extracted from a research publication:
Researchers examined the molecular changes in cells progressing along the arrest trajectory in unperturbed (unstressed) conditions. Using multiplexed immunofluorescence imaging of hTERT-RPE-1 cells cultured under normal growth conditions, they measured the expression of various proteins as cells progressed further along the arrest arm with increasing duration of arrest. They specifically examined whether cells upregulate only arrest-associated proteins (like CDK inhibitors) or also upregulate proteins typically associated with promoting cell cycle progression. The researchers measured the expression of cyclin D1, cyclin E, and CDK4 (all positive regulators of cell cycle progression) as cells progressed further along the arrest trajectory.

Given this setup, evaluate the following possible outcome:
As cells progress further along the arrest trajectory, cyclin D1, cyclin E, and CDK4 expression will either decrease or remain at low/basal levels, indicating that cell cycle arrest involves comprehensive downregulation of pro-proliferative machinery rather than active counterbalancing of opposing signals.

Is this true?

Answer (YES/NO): NO